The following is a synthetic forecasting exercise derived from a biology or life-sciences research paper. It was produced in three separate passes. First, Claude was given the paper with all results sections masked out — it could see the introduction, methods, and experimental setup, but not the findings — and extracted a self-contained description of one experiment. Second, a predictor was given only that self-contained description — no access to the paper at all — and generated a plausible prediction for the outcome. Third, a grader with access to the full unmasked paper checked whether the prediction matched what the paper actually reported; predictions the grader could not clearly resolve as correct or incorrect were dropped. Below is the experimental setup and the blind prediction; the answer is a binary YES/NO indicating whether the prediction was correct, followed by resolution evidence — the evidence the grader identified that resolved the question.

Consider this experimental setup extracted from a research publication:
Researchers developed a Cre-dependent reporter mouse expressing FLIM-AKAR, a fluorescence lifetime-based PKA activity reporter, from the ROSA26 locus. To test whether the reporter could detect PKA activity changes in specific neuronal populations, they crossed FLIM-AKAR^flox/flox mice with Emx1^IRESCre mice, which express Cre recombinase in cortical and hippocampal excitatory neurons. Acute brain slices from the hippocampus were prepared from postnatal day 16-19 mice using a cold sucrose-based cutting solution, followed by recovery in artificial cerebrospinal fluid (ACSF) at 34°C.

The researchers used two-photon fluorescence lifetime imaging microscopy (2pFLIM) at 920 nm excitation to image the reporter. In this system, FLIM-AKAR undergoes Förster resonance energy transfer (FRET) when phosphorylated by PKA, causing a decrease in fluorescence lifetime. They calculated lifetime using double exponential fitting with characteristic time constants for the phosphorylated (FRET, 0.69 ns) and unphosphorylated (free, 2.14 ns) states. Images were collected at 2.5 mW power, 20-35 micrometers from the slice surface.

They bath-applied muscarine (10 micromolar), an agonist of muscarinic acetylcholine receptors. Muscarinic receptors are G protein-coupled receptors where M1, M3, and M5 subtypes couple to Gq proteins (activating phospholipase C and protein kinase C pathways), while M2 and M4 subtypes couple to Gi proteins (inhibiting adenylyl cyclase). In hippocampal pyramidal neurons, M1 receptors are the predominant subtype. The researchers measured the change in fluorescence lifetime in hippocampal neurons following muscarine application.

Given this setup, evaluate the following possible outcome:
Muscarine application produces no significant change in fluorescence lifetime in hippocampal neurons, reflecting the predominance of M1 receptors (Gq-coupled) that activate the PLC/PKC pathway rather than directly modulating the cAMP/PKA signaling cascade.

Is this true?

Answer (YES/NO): NO